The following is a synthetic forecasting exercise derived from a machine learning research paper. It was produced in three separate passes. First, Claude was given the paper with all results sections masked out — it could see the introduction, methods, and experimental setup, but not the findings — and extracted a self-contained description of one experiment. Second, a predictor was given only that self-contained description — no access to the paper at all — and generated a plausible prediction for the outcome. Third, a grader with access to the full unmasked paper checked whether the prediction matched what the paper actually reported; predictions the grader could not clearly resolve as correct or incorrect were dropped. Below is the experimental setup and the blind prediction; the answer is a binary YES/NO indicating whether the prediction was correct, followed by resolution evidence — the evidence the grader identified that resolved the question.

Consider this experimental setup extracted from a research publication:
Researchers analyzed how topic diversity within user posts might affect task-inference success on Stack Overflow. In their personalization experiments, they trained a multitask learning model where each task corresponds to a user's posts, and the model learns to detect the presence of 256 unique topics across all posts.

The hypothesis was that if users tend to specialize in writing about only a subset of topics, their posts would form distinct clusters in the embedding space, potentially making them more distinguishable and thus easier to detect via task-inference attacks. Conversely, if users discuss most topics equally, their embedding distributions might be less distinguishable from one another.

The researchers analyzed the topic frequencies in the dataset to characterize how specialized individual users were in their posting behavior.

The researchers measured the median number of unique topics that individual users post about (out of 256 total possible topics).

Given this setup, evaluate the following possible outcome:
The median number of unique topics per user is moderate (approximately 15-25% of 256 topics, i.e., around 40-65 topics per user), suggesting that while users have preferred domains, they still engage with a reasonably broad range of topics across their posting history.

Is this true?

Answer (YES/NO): NO